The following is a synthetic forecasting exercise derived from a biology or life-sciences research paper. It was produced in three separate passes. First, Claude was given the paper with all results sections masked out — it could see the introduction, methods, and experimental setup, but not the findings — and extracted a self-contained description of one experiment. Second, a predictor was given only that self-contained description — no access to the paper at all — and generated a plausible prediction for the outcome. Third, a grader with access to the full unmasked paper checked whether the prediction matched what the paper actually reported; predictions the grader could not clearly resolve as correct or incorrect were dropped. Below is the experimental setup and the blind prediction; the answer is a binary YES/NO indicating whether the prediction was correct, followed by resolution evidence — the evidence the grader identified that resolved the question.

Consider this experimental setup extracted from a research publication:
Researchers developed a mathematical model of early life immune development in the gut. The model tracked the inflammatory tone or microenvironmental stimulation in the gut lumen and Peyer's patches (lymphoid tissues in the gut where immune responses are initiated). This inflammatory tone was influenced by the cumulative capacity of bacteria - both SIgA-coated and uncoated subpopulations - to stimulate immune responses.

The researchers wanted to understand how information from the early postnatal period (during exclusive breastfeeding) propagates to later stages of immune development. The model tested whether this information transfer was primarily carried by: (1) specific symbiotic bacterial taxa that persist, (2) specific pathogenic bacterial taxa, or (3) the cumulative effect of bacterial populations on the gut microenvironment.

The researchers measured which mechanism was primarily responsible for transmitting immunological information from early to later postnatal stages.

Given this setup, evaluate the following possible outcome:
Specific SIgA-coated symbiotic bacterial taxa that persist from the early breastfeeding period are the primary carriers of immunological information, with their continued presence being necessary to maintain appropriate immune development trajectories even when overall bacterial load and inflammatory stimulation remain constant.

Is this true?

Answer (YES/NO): NO